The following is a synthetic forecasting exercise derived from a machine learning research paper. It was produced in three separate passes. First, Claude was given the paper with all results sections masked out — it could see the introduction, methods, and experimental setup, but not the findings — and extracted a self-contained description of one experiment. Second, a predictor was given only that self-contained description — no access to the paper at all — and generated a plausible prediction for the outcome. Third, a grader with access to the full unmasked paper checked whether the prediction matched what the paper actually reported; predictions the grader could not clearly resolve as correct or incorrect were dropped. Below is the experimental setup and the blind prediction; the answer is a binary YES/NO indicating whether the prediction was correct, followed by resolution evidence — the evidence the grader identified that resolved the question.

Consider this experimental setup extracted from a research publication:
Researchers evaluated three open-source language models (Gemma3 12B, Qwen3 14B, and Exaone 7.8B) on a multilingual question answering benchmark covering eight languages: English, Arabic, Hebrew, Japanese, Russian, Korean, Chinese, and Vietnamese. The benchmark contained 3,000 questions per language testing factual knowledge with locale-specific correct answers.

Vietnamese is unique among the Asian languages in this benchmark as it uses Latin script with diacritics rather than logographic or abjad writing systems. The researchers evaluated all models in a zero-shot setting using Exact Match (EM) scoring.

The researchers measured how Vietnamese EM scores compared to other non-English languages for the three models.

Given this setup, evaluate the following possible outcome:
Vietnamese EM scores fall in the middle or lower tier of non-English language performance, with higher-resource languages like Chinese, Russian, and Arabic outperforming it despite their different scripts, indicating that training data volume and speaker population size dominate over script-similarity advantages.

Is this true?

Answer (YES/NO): NO